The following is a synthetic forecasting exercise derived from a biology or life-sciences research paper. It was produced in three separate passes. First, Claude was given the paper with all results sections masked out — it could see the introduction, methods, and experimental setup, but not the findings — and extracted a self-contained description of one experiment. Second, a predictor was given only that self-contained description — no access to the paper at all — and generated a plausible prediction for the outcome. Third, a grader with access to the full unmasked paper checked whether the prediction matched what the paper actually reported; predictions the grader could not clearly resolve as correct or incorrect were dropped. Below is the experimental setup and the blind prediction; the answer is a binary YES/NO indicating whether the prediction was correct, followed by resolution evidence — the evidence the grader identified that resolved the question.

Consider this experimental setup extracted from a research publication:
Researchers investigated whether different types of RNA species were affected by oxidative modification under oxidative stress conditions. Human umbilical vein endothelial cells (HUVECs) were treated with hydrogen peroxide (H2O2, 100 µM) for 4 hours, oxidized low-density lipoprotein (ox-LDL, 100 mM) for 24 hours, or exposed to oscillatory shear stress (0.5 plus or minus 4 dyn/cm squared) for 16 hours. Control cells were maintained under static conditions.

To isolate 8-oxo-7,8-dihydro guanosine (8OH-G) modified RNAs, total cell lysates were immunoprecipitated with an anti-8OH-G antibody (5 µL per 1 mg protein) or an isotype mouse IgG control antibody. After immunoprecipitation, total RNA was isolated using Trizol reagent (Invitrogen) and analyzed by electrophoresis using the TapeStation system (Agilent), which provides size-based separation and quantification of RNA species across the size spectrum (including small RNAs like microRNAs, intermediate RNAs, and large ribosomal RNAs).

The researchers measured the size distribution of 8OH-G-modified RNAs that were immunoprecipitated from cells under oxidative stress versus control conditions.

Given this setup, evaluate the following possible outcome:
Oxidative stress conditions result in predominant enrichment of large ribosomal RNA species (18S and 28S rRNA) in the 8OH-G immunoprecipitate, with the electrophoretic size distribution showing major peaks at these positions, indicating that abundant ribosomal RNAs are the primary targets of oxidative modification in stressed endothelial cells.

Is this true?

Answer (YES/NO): NO